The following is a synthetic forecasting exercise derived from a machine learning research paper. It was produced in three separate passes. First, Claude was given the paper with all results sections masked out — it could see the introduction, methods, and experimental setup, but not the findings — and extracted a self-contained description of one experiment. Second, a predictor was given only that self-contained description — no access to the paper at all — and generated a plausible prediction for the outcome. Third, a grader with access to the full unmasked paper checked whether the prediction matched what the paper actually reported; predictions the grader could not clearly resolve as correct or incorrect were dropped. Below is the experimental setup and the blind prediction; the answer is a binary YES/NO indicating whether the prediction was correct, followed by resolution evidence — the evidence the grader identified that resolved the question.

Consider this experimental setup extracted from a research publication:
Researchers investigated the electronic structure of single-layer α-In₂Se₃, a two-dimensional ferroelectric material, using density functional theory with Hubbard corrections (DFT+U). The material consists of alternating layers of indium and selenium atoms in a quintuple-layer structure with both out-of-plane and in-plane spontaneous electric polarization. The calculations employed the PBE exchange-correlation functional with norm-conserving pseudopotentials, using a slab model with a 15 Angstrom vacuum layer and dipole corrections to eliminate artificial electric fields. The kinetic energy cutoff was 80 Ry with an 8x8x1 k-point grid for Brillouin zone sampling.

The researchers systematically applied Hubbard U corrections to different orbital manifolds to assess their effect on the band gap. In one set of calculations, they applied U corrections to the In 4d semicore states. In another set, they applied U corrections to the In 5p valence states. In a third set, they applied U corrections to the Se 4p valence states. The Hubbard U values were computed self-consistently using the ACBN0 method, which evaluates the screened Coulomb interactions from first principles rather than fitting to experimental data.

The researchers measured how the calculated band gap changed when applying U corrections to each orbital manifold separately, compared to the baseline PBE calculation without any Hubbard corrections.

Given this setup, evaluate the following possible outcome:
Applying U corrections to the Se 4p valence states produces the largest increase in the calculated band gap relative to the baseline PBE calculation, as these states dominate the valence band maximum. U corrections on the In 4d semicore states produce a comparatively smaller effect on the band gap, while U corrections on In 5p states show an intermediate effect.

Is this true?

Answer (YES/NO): NO